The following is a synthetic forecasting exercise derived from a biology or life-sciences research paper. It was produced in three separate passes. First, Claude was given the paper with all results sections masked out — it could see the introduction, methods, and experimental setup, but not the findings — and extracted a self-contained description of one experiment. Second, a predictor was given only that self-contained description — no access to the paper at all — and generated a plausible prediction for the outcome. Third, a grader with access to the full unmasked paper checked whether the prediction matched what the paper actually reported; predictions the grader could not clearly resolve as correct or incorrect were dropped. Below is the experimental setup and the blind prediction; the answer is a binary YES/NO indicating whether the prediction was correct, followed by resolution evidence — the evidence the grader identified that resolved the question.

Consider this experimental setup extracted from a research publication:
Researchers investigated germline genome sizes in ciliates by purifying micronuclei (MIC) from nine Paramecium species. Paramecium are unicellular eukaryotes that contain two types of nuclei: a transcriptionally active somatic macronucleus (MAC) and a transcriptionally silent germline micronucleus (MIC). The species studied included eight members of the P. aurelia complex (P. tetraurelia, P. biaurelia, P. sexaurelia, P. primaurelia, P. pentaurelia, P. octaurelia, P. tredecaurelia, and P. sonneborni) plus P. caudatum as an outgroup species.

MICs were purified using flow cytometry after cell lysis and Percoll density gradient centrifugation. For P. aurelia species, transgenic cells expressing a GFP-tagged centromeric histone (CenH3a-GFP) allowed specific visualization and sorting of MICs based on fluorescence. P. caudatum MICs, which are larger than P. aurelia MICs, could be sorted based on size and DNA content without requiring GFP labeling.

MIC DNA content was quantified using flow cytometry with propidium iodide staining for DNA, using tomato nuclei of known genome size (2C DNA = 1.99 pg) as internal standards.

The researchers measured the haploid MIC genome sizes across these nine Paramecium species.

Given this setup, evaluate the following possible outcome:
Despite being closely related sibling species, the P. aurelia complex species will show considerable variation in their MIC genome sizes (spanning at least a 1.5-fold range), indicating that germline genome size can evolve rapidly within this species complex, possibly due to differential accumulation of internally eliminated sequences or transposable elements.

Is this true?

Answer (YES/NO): YES